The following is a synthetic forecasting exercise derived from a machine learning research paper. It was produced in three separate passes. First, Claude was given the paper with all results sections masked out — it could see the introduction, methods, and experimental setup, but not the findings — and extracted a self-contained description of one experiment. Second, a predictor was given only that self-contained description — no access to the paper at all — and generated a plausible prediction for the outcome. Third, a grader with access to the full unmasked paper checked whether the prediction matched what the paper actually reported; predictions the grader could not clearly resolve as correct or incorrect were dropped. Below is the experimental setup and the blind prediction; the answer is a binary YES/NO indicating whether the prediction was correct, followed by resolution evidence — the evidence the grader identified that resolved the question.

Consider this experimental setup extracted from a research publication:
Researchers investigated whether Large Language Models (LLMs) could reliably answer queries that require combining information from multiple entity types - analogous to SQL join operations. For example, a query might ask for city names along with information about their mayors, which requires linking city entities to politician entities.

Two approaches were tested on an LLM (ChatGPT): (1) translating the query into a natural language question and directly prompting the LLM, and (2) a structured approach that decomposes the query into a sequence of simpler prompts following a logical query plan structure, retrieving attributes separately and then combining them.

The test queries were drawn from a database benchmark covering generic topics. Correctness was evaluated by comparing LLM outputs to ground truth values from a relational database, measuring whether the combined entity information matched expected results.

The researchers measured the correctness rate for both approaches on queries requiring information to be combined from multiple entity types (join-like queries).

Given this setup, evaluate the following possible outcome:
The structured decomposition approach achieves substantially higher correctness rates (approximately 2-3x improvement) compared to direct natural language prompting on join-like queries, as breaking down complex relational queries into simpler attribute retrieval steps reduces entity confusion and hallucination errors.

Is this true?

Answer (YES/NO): NO